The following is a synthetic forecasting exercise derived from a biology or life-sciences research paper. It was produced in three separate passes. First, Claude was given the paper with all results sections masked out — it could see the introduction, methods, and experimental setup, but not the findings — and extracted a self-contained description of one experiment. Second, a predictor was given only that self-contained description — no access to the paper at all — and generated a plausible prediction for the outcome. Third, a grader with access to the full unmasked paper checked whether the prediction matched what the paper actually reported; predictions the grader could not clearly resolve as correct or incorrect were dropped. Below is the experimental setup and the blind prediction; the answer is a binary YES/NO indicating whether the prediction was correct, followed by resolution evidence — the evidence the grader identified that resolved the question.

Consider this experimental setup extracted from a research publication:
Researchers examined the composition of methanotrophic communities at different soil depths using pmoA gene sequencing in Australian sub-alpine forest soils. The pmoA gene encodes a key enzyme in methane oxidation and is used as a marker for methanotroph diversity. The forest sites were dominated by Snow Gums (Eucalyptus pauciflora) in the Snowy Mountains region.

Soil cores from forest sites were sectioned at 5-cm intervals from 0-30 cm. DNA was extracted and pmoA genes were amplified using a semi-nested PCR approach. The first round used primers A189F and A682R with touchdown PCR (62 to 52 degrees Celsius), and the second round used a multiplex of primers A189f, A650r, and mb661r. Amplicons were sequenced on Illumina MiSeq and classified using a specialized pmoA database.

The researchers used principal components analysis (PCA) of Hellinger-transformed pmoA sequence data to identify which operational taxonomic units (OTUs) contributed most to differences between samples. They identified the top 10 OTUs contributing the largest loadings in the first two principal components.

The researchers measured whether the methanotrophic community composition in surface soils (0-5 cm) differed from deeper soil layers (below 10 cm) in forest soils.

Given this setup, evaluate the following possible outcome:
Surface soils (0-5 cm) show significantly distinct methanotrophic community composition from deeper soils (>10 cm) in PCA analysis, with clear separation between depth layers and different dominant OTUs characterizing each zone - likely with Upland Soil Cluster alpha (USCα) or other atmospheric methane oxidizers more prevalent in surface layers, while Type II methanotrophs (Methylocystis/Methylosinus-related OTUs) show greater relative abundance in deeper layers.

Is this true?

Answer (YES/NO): NO